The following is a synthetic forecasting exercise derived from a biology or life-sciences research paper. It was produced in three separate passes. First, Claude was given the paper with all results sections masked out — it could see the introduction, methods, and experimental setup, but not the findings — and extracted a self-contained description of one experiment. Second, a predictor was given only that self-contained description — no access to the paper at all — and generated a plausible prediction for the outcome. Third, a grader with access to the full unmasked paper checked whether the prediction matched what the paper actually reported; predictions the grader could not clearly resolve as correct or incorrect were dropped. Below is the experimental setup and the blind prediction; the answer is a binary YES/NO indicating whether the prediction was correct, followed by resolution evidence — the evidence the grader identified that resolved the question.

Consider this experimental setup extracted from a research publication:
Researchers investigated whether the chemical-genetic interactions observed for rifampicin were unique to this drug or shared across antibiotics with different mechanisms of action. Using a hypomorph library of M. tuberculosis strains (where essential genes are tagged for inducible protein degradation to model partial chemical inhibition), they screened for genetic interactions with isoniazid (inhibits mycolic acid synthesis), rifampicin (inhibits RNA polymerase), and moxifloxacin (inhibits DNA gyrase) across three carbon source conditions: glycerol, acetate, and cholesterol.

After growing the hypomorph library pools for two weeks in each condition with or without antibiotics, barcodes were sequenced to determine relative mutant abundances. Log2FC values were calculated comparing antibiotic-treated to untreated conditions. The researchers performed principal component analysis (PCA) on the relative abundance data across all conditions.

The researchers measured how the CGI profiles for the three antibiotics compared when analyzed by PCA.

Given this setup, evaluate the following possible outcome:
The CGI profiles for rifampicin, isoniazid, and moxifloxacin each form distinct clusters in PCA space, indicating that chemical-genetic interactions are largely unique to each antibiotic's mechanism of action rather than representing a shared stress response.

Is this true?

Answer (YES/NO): NO